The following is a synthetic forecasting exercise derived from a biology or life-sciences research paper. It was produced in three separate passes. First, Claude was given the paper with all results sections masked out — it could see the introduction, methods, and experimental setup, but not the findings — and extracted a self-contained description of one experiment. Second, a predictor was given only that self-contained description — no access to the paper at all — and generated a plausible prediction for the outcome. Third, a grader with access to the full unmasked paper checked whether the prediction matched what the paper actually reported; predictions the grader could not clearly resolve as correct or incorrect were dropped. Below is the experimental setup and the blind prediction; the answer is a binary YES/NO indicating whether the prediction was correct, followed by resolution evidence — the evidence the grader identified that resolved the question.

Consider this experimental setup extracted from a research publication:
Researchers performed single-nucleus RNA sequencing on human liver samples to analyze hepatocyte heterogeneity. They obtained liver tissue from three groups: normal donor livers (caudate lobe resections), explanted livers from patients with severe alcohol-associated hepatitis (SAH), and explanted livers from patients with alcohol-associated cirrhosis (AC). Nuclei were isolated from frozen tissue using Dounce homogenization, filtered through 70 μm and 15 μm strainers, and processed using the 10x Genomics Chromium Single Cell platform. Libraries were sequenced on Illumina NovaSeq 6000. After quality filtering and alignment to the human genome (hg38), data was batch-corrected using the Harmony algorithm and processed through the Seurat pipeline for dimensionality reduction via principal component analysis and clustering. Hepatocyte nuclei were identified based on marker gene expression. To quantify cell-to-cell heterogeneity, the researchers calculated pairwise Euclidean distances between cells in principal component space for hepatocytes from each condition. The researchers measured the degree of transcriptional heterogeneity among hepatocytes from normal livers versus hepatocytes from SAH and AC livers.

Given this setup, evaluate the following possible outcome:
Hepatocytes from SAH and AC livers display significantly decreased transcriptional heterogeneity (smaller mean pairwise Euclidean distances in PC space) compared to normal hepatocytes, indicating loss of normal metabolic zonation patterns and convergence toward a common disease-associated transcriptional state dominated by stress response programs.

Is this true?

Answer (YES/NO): NO